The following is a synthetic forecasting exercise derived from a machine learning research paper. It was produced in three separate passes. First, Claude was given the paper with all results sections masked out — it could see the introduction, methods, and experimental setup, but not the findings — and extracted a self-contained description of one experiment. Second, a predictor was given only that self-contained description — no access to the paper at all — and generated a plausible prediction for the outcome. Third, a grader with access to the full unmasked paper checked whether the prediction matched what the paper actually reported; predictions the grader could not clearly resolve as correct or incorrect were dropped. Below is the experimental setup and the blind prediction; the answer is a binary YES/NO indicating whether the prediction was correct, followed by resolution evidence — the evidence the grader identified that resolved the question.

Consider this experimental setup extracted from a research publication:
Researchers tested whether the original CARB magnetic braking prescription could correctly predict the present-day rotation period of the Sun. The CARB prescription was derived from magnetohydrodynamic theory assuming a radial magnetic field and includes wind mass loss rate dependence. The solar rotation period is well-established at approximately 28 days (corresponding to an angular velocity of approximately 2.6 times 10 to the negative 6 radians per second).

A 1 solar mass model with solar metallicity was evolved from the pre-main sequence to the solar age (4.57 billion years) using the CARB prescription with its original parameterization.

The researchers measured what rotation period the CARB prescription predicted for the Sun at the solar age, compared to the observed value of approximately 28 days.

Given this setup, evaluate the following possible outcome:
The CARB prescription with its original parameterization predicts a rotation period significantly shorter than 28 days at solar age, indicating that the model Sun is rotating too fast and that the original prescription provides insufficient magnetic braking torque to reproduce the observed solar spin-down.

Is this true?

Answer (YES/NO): YES